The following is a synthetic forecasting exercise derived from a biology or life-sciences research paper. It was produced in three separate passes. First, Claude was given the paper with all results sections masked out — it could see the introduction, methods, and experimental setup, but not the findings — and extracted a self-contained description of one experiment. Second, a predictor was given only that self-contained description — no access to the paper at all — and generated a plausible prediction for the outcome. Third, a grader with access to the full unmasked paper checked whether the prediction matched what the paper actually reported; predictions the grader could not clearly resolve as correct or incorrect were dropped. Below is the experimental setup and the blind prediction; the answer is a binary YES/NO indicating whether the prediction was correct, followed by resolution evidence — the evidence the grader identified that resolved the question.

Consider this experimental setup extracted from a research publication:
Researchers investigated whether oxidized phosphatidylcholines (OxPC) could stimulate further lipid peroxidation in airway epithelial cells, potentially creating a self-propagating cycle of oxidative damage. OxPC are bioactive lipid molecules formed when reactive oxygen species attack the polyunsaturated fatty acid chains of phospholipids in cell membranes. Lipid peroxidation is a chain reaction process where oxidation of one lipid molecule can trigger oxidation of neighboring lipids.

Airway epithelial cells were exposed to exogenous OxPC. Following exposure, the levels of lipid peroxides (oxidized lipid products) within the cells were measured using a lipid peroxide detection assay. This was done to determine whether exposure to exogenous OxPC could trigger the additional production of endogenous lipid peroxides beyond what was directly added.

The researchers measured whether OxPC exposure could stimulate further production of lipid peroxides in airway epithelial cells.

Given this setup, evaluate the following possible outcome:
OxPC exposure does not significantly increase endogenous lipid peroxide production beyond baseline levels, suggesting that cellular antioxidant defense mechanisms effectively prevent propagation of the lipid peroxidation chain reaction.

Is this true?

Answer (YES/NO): NO